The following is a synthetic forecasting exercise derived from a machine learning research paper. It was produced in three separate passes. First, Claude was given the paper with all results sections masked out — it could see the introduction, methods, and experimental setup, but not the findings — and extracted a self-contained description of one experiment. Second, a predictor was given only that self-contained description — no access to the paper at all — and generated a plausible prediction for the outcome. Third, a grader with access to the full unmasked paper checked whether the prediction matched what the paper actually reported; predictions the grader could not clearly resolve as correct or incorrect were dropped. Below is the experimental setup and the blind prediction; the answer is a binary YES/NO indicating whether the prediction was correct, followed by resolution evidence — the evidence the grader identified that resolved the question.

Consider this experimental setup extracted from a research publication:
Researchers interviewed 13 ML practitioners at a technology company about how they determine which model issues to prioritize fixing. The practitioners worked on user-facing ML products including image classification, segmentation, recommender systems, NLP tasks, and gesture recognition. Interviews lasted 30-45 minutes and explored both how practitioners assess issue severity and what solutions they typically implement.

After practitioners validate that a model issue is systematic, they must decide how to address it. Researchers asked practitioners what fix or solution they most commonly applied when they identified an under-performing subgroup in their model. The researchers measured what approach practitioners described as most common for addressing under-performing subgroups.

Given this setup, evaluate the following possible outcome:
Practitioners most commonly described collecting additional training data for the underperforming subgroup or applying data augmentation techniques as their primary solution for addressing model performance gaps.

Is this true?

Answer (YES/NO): YES